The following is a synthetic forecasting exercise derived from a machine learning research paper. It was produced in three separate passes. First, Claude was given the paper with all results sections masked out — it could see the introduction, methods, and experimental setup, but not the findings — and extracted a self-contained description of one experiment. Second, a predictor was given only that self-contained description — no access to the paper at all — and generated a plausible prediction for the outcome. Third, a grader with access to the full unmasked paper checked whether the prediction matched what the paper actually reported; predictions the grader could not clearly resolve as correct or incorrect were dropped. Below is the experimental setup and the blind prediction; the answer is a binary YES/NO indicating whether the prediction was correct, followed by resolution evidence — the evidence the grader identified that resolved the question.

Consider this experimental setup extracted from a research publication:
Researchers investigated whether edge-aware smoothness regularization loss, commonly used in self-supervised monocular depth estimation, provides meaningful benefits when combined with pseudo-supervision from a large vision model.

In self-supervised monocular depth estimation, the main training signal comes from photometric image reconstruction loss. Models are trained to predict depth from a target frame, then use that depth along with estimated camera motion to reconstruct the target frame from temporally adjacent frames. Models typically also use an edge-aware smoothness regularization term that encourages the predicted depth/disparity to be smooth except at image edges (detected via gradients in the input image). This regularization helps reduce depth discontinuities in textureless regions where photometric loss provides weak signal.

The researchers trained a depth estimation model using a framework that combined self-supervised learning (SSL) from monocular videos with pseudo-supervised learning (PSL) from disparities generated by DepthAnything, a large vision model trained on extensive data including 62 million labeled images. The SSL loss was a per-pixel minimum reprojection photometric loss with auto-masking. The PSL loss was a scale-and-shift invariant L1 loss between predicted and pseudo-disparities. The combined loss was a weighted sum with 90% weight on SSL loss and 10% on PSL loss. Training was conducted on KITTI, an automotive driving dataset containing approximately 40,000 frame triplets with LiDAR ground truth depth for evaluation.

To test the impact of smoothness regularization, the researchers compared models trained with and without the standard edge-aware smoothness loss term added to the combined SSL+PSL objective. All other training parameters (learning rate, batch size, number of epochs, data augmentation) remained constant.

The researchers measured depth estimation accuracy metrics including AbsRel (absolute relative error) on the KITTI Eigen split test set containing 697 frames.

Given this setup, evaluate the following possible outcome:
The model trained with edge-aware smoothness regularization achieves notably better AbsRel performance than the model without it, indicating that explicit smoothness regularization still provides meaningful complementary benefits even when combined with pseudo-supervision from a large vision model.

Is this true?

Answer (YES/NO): NO